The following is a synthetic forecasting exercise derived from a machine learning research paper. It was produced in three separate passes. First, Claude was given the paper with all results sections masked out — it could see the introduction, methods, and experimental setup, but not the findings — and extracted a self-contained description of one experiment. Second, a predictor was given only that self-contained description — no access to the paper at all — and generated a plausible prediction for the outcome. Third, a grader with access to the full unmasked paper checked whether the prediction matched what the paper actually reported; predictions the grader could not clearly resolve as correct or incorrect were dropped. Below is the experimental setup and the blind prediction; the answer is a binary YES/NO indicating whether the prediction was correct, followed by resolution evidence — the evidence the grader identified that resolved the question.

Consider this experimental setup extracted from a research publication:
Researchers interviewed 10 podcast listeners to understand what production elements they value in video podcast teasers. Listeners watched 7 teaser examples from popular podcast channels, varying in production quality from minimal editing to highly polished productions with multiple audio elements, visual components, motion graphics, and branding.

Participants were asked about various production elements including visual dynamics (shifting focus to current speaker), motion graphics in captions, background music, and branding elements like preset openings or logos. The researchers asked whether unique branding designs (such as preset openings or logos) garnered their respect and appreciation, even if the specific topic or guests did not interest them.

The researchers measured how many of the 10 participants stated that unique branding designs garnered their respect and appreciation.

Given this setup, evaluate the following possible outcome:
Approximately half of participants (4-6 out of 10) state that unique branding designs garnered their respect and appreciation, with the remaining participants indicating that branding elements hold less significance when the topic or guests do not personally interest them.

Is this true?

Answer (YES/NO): NO